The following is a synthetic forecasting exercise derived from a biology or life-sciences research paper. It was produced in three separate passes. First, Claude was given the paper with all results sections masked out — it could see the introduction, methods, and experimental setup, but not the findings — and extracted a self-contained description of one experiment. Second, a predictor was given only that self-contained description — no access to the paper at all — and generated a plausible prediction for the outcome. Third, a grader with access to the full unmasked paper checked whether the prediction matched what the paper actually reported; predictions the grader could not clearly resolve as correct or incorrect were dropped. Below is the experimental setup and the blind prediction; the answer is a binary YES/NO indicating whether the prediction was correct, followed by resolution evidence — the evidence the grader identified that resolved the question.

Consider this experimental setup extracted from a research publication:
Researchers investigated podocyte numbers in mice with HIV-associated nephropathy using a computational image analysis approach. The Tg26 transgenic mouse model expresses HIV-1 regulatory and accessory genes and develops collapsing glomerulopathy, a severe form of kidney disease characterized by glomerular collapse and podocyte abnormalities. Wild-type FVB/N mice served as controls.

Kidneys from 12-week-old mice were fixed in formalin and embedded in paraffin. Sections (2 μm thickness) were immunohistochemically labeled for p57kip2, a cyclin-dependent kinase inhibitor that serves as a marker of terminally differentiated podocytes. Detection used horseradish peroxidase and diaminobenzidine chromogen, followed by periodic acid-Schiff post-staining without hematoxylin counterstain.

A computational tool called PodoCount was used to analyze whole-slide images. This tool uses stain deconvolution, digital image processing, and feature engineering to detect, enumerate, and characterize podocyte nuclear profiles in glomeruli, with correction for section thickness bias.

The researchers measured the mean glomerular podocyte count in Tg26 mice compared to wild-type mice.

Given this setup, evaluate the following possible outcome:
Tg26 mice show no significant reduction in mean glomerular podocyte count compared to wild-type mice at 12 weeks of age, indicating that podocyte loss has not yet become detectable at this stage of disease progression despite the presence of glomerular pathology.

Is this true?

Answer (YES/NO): NO